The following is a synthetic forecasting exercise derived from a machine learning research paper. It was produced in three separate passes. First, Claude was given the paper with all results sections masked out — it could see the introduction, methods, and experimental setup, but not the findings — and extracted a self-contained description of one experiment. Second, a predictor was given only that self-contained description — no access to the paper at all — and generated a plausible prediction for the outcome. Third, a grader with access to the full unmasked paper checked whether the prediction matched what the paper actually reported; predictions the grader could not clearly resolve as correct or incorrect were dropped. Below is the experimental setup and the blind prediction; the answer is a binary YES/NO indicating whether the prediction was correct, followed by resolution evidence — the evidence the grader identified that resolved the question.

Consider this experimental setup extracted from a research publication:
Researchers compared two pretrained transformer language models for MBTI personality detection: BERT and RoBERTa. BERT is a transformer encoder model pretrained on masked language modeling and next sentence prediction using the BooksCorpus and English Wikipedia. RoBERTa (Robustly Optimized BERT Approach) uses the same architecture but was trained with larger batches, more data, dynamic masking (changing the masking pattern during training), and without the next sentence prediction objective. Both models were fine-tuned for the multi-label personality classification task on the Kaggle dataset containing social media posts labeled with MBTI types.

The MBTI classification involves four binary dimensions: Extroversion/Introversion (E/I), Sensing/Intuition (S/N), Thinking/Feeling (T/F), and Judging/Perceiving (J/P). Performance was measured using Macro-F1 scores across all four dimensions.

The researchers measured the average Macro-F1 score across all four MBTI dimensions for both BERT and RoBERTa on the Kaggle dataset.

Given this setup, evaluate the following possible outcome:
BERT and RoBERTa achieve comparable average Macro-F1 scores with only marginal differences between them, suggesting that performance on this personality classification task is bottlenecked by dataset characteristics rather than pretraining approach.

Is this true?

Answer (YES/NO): YES